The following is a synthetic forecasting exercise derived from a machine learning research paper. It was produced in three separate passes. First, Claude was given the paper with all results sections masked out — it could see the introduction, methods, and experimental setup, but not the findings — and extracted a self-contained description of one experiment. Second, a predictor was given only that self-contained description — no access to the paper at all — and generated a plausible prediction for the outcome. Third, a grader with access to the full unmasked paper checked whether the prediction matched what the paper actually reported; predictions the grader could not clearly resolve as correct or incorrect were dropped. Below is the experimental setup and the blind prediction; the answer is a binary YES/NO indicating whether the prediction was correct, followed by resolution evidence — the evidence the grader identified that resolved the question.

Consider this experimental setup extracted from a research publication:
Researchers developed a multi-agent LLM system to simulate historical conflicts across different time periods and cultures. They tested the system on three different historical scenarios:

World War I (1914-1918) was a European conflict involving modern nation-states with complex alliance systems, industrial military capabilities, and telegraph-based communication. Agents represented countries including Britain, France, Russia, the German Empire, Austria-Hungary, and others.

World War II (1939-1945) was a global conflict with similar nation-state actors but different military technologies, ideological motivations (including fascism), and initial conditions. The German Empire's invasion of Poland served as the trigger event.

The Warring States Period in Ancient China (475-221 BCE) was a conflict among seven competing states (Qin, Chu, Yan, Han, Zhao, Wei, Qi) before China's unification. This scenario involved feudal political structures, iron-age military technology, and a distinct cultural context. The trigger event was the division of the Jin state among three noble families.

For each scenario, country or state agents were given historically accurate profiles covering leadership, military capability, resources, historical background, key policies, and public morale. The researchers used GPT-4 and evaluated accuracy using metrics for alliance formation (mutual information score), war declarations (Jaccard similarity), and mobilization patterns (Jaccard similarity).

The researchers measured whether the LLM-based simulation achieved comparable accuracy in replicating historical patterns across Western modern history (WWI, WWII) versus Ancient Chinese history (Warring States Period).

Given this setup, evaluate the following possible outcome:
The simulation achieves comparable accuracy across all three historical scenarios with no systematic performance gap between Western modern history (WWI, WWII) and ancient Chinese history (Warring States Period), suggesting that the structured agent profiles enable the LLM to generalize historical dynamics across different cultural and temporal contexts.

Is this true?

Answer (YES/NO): YES